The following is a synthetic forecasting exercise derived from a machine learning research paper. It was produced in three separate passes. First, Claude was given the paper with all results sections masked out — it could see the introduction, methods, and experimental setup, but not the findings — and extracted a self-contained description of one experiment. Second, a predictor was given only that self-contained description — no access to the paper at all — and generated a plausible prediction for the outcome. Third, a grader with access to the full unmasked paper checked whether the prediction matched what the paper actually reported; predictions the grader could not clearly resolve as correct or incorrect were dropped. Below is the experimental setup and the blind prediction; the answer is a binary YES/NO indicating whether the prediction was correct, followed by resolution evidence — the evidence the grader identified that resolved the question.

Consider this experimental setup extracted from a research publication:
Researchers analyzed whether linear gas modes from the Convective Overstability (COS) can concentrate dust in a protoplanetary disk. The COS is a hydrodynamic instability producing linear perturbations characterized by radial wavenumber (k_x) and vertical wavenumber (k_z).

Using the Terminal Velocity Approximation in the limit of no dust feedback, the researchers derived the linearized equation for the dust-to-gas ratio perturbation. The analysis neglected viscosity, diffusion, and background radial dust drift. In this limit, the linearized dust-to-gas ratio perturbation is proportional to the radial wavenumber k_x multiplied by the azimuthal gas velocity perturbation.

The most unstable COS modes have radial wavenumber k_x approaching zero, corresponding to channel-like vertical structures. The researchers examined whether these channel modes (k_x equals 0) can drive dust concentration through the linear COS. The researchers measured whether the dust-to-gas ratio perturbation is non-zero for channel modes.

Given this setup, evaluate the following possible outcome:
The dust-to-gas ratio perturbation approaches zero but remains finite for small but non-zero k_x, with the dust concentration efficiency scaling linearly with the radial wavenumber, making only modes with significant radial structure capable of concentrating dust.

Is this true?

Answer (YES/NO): YES